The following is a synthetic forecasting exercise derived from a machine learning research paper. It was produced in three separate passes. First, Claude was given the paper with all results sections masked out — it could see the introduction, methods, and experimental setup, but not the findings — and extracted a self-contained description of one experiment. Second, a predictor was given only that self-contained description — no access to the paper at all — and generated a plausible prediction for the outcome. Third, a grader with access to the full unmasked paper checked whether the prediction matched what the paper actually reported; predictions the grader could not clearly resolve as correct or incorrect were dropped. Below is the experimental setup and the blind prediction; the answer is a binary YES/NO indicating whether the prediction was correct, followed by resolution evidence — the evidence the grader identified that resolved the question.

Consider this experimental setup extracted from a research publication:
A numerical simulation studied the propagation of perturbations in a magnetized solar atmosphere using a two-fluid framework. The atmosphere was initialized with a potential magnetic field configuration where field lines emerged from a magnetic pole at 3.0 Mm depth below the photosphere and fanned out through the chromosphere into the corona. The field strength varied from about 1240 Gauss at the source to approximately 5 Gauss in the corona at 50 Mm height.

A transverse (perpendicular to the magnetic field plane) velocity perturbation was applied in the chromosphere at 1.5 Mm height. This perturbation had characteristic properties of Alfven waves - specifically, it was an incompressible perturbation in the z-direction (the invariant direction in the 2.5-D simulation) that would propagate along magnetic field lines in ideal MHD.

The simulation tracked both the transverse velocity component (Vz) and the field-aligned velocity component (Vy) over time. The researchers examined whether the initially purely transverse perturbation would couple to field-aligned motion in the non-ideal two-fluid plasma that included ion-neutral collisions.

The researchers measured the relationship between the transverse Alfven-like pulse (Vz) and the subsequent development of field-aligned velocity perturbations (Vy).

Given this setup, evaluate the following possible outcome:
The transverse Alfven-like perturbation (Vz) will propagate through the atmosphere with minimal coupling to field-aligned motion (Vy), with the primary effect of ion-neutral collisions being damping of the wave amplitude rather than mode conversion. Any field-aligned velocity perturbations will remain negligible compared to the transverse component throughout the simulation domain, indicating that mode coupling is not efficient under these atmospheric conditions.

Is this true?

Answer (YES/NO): NO